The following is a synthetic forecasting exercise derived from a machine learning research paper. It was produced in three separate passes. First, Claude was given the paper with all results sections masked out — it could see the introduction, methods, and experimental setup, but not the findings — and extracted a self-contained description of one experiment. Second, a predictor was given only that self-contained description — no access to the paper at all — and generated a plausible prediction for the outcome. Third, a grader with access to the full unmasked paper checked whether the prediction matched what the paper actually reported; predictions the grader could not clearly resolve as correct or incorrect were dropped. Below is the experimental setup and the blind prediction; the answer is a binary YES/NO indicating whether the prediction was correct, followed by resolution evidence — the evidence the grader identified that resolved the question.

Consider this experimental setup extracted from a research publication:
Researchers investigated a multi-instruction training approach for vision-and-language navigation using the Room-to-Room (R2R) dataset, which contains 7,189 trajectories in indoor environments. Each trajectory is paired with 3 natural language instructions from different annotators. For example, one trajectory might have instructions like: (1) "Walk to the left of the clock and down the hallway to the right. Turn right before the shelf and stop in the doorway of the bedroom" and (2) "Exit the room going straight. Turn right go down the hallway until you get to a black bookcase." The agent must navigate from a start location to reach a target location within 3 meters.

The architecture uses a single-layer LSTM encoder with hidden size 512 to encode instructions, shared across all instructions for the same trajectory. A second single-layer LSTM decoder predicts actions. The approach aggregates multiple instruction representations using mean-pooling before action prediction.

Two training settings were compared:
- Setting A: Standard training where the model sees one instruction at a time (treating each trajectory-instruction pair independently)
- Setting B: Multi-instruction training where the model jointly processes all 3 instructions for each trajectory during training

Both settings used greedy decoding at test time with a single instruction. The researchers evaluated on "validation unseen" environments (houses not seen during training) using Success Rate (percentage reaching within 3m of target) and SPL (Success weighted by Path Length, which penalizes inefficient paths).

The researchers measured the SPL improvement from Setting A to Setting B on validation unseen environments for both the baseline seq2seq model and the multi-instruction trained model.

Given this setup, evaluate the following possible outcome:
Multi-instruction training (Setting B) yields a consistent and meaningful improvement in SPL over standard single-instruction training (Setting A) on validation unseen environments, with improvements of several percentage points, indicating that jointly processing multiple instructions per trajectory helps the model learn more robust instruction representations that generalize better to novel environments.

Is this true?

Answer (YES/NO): YES